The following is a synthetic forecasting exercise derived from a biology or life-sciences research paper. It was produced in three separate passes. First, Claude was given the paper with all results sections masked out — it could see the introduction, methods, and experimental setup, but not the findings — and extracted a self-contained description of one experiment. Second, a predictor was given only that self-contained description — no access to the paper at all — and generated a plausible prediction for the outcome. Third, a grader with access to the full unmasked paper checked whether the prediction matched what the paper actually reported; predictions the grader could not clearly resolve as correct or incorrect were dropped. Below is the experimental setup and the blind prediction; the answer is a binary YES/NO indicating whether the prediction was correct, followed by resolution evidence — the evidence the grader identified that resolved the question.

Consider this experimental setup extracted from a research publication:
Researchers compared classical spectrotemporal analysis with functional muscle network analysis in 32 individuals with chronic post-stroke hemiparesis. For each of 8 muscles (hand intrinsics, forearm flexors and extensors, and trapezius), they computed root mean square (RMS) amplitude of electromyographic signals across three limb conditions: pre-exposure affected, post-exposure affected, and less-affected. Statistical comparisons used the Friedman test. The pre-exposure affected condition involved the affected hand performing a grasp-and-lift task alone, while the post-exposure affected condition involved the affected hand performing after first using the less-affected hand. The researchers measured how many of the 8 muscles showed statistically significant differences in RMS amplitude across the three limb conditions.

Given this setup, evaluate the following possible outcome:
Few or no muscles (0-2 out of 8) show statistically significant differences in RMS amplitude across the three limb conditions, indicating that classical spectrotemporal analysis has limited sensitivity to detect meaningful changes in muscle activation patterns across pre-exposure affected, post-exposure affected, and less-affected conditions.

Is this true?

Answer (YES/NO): NO